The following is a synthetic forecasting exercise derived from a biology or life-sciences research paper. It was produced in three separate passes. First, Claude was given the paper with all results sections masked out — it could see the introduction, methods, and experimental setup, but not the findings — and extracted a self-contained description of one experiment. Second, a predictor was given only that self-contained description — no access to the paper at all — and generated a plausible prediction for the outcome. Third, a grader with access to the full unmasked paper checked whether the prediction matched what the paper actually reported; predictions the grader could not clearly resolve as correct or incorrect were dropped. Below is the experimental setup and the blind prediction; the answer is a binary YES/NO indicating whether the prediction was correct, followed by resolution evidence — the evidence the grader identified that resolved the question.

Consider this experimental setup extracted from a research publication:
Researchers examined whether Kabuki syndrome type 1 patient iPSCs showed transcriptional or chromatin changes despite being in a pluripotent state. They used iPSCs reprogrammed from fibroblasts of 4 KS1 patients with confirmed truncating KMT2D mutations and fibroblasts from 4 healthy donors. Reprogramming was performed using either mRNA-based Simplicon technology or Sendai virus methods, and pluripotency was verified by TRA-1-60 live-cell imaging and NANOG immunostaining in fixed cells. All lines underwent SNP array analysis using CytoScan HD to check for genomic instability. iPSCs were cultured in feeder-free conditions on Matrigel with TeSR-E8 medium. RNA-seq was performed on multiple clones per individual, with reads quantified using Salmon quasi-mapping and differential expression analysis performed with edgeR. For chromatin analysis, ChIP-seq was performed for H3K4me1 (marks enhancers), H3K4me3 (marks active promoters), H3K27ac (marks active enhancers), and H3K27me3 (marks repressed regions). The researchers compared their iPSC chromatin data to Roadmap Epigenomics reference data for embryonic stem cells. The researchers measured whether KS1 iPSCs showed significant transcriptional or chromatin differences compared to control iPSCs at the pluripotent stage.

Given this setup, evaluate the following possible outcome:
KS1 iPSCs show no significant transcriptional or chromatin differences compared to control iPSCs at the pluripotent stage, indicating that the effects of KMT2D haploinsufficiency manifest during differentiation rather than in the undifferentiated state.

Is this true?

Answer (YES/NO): NO